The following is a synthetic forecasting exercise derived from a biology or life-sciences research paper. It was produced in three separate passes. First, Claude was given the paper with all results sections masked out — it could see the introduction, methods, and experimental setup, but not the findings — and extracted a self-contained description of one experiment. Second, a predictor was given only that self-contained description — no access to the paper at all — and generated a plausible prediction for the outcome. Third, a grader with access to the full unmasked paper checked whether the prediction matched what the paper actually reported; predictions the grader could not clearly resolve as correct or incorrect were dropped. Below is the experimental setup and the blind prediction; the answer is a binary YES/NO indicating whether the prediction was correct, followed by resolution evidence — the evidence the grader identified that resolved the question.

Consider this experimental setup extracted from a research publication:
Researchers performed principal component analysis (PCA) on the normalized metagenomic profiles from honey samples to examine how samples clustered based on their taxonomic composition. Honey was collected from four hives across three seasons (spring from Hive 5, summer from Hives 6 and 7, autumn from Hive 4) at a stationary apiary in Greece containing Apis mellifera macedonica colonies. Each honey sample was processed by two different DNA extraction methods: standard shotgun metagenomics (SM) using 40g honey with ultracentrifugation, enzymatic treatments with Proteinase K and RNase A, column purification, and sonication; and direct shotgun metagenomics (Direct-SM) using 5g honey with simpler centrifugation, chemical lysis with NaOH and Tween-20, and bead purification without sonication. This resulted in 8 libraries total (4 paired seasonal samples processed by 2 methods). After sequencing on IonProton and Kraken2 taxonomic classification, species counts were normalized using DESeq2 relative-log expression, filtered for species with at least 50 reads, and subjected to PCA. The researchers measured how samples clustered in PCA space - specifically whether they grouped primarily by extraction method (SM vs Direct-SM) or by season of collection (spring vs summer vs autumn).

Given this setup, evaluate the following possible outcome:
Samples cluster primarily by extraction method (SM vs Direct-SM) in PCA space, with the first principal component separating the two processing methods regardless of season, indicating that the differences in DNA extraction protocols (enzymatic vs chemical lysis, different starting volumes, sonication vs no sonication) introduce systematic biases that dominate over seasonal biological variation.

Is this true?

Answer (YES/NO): NO